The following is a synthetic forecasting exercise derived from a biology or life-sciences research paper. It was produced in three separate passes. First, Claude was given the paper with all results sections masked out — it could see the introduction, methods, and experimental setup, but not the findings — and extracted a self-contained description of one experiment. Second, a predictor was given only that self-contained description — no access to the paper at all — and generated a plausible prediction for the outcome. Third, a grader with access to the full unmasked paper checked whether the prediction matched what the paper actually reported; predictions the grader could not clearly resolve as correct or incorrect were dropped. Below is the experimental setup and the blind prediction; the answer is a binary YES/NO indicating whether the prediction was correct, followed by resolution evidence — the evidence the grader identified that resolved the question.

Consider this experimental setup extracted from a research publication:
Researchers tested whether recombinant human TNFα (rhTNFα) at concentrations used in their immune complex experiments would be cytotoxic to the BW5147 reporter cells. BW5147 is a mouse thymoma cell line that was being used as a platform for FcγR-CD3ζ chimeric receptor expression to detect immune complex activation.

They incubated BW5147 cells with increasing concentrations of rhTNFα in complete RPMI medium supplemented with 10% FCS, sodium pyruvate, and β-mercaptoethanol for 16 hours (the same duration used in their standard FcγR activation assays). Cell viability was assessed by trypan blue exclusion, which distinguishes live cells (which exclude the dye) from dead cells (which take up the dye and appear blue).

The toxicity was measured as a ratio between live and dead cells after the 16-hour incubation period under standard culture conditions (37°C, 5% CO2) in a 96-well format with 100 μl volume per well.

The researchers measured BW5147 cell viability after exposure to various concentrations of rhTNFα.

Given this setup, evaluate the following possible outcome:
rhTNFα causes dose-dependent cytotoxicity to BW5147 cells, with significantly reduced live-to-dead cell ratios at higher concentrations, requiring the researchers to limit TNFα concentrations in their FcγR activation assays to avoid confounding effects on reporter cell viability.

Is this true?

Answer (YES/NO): NO